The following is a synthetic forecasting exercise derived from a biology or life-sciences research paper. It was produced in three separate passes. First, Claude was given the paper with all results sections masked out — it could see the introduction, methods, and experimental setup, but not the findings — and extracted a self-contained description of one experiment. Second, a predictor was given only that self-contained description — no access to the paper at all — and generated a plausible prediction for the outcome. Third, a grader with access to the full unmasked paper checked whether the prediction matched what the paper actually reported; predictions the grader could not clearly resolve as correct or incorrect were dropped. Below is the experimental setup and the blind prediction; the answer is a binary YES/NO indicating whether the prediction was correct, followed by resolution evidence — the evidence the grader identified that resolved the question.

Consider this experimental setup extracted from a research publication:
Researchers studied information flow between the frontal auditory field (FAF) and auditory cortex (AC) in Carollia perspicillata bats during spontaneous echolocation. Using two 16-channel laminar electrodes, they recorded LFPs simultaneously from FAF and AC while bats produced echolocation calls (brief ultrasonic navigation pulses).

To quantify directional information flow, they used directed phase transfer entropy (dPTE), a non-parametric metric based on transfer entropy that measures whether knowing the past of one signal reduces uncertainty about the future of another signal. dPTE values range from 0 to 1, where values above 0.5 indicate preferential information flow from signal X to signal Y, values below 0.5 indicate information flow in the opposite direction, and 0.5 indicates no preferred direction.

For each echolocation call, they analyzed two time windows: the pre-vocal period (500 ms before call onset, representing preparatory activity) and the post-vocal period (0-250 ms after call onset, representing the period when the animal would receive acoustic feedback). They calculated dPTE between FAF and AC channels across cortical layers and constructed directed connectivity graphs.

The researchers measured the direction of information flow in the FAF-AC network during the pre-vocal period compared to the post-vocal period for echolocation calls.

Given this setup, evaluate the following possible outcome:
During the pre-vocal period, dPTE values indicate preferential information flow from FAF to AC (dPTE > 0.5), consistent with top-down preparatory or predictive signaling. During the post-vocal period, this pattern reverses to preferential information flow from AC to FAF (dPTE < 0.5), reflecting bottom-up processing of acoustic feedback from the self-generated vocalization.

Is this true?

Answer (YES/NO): YES